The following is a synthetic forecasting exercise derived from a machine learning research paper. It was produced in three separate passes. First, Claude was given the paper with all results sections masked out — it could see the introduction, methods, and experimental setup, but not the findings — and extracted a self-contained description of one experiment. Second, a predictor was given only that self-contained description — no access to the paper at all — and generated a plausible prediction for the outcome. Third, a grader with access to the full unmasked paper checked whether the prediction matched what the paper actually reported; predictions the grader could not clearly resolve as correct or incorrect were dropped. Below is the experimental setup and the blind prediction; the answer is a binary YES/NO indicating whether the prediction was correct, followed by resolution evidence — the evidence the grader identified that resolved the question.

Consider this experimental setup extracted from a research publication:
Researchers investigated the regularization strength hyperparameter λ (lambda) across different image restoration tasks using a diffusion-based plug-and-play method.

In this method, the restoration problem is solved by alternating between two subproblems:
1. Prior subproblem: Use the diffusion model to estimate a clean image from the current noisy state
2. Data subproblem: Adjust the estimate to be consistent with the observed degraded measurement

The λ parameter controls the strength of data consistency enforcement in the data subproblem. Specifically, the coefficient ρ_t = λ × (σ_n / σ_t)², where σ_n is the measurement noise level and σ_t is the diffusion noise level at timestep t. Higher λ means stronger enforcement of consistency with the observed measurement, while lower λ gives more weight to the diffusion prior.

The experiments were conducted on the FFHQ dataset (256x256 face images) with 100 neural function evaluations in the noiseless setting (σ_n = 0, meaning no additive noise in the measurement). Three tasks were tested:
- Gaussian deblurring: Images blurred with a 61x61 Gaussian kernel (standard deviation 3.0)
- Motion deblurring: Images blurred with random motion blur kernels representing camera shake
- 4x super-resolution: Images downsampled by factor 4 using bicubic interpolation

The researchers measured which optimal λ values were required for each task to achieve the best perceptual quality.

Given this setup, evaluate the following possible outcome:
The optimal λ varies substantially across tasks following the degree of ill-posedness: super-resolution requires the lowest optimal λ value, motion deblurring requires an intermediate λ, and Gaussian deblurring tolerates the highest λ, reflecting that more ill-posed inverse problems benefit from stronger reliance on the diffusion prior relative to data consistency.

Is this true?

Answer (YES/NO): YES